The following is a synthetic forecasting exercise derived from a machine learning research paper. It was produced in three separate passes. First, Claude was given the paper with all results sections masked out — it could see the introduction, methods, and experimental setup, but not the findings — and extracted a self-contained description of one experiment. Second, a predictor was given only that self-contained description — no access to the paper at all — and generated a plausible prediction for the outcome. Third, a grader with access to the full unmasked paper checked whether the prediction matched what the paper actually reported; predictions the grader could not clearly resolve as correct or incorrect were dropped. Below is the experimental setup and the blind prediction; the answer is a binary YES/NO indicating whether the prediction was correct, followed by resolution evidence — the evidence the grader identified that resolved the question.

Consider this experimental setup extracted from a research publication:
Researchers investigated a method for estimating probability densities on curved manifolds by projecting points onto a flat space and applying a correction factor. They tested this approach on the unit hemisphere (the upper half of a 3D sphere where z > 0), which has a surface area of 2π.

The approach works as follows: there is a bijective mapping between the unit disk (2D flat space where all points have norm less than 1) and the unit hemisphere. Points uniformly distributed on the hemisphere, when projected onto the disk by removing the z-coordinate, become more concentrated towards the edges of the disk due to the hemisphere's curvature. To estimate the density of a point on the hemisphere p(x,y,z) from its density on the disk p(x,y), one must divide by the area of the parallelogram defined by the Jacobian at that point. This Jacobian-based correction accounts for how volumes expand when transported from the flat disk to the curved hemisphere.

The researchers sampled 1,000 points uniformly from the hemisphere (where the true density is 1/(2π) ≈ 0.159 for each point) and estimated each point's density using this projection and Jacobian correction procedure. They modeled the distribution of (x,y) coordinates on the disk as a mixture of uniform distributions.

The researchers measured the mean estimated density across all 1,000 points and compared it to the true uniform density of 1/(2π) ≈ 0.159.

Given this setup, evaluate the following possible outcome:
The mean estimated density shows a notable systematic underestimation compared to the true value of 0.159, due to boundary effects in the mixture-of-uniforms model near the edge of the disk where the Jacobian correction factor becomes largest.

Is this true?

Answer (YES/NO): NO